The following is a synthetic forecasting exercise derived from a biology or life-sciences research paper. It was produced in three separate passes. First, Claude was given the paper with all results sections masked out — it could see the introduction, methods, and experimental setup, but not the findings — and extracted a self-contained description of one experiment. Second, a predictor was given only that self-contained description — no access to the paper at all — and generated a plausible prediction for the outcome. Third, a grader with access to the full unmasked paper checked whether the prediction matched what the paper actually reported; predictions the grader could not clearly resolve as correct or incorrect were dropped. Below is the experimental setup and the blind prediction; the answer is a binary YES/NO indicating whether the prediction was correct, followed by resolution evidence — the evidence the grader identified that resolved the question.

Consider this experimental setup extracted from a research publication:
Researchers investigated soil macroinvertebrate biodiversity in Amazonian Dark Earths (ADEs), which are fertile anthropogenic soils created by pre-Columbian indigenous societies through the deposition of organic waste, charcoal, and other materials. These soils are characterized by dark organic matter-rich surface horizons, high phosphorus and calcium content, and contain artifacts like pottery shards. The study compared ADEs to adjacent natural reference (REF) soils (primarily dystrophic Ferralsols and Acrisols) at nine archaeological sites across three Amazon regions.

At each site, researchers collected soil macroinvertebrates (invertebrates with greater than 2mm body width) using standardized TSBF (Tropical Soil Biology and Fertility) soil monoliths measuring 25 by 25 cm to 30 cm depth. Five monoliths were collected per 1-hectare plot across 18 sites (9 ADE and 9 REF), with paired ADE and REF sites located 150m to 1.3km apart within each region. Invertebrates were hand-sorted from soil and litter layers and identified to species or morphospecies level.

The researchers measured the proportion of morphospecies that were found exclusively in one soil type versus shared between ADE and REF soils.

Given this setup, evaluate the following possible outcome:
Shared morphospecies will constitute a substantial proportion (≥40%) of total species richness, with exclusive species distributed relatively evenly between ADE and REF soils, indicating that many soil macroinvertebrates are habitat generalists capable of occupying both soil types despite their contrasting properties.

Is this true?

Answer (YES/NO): NO